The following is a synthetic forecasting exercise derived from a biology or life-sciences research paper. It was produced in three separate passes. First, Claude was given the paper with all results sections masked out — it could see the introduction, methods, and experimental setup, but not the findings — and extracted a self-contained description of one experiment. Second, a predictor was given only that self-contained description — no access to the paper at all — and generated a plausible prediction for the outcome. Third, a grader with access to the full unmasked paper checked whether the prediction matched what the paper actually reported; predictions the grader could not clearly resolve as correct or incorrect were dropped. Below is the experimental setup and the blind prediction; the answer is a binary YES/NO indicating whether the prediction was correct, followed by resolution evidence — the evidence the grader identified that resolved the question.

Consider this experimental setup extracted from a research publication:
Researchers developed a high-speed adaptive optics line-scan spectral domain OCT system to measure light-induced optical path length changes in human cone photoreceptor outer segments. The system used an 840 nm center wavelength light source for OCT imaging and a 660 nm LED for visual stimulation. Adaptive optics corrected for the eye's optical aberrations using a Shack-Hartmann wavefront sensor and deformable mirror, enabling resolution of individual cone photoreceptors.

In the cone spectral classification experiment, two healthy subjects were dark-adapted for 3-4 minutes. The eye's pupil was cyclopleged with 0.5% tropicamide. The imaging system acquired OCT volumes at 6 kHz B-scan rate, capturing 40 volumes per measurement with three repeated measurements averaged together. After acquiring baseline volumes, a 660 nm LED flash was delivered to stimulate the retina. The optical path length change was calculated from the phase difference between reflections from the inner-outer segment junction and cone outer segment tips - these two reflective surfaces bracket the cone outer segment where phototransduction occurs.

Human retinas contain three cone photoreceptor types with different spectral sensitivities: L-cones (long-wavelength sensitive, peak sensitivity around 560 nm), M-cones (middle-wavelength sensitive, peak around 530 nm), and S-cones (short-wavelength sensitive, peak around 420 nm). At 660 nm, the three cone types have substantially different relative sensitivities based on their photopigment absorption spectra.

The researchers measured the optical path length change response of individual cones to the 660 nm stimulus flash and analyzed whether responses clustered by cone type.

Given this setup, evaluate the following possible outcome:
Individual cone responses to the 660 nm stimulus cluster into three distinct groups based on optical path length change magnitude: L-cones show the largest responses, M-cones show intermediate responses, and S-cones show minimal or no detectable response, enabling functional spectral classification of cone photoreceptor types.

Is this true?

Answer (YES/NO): YES